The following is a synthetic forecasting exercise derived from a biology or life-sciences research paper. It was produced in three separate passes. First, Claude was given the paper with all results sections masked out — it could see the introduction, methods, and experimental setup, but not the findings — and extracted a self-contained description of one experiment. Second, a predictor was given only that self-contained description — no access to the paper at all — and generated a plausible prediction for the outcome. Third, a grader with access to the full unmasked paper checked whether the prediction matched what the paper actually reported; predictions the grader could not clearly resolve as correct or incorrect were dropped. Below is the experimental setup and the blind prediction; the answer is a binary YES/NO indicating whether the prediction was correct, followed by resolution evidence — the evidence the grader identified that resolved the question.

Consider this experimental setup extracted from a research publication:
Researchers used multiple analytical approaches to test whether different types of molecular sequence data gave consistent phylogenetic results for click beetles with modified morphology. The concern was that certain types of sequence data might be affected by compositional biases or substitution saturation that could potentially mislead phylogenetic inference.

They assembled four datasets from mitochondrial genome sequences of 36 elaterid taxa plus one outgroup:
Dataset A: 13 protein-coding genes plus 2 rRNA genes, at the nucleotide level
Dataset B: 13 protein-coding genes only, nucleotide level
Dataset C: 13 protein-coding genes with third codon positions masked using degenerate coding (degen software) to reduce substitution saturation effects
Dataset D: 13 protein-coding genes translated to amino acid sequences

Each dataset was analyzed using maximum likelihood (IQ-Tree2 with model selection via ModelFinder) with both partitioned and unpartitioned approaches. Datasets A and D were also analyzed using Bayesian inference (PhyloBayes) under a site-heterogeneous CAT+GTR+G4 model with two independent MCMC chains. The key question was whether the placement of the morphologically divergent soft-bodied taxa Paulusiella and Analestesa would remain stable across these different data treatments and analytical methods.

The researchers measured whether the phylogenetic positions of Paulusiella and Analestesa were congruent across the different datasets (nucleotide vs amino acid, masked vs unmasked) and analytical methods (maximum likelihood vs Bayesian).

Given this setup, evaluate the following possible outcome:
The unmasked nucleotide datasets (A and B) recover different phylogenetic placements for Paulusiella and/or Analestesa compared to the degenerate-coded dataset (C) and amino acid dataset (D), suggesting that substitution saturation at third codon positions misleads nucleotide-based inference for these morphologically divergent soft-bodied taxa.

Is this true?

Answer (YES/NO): NO